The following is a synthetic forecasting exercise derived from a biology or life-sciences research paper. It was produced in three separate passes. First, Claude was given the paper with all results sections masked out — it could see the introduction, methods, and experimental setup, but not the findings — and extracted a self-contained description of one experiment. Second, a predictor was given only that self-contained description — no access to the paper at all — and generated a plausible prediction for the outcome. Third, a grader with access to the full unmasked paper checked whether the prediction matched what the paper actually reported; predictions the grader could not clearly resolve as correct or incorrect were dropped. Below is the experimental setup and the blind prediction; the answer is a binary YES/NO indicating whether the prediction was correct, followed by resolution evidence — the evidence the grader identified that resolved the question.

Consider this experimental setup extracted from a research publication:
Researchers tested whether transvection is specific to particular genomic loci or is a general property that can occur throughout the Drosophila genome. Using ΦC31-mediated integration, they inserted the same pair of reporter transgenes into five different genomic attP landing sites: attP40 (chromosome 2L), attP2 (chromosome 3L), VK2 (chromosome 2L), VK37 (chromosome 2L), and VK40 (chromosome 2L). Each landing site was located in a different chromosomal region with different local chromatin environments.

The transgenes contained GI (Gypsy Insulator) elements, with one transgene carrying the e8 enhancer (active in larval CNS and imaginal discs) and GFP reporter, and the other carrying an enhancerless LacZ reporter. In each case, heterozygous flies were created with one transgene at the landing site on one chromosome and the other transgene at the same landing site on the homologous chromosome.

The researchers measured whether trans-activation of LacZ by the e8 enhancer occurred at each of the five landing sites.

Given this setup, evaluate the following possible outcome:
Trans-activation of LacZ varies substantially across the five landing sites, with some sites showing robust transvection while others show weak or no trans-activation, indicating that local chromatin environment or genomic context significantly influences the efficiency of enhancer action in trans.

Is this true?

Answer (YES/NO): NO